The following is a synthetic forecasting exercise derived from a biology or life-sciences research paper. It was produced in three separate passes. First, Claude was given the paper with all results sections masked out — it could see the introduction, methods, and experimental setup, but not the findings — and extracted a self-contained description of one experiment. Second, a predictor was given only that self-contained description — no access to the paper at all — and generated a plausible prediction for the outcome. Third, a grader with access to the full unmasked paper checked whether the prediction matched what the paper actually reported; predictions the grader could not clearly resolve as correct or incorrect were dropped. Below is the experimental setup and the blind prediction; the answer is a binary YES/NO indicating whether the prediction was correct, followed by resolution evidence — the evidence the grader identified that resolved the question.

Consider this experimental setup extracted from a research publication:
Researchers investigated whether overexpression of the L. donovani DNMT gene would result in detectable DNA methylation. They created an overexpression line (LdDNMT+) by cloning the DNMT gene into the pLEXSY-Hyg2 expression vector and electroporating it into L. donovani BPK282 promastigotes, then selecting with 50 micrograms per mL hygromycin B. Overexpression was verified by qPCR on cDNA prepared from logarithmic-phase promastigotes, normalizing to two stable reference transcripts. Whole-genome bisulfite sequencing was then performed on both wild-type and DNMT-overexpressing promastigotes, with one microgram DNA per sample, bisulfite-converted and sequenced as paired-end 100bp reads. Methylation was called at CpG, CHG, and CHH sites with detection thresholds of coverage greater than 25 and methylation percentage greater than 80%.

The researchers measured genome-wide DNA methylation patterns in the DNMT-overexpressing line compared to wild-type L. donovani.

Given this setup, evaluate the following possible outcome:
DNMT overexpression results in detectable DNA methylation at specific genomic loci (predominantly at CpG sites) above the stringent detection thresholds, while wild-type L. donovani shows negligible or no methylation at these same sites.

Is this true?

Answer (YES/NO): NO